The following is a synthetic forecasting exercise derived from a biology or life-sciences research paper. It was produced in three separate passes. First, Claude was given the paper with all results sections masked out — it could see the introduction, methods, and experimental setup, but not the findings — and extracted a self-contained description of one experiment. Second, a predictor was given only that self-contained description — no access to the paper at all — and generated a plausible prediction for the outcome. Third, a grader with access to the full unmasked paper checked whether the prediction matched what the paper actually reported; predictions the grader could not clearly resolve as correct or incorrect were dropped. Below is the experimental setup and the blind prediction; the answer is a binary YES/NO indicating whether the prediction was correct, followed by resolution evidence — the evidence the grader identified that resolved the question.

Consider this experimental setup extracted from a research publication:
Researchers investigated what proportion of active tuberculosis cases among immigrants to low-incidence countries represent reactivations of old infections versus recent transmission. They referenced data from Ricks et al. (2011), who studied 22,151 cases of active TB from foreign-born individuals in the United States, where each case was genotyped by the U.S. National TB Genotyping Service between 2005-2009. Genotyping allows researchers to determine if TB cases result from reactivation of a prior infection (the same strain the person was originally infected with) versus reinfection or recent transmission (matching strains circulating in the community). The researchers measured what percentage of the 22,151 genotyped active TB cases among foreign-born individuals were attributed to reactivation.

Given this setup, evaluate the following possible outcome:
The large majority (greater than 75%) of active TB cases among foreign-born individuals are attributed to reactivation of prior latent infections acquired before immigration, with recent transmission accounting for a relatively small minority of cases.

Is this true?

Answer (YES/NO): YES